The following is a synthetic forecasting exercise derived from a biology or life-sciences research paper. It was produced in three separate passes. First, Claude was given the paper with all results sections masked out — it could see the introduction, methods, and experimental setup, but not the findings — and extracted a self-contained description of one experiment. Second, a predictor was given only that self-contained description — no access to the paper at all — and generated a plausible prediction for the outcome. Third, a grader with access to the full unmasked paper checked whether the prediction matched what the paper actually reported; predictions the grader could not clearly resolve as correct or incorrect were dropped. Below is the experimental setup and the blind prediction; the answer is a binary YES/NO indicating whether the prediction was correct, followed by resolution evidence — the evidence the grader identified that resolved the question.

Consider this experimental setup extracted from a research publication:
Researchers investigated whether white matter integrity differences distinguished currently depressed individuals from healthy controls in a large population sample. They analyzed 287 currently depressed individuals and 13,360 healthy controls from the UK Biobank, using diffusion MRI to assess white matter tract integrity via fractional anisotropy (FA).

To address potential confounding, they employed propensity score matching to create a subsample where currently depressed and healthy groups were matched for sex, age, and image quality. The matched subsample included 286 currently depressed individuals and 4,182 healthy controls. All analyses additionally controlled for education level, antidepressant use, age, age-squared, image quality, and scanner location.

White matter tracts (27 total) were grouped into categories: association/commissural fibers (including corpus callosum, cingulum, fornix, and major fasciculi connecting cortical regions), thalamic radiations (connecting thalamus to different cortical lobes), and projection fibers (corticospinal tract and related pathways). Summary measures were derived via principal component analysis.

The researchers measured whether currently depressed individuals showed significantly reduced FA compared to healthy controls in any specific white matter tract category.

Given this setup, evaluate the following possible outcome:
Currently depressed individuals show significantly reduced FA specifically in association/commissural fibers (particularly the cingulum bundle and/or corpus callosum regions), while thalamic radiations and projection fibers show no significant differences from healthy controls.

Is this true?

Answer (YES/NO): NO